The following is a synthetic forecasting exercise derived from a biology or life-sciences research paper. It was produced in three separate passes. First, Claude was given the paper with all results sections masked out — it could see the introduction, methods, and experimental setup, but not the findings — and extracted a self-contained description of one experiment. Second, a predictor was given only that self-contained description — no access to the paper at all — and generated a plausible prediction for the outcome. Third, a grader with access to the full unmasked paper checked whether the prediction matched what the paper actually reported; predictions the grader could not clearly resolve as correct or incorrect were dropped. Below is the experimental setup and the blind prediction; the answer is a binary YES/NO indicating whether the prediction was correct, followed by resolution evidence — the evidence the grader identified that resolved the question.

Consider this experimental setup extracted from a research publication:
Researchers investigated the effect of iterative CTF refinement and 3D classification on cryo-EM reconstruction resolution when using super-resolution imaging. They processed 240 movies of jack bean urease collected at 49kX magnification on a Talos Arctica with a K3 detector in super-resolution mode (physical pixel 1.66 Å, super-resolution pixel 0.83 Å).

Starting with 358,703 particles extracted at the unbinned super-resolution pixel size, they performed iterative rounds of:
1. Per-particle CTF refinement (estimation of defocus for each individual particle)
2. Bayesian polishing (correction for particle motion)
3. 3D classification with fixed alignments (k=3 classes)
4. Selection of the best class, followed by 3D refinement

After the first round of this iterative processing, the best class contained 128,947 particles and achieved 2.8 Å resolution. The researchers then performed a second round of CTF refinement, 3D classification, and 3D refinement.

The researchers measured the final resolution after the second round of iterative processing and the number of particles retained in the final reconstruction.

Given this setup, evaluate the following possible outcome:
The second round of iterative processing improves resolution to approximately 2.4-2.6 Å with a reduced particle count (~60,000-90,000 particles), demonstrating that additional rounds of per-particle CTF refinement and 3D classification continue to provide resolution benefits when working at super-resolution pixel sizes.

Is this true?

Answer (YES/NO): NO